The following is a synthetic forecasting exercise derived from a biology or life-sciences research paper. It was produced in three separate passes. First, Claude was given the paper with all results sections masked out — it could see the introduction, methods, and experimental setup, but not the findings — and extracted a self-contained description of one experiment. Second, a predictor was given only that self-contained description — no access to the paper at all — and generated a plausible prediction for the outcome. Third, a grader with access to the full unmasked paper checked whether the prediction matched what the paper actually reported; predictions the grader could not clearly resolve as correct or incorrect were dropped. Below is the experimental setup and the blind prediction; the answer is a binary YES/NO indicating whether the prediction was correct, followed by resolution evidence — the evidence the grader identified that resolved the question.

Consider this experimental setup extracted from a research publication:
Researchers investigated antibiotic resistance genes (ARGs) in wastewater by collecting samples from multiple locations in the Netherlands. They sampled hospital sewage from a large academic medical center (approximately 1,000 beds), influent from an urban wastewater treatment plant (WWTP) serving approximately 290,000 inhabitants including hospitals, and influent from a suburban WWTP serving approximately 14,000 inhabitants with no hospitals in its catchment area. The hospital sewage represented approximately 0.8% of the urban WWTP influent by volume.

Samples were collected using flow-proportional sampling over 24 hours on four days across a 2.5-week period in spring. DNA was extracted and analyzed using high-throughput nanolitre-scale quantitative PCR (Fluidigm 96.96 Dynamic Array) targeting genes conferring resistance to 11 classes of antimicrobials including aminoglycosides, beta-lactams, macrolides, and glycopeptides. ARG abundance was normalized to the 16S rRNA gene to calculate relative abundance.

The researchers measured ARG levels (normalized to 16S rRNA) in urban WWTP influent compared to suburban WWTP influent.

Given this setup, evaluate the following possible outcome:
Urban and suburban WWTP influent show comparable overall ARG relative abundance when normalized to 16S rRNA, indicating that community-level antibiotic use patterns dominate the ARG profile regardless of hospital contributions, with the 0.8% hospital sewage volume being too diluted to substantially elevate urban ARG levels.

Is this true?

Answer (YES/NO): YES